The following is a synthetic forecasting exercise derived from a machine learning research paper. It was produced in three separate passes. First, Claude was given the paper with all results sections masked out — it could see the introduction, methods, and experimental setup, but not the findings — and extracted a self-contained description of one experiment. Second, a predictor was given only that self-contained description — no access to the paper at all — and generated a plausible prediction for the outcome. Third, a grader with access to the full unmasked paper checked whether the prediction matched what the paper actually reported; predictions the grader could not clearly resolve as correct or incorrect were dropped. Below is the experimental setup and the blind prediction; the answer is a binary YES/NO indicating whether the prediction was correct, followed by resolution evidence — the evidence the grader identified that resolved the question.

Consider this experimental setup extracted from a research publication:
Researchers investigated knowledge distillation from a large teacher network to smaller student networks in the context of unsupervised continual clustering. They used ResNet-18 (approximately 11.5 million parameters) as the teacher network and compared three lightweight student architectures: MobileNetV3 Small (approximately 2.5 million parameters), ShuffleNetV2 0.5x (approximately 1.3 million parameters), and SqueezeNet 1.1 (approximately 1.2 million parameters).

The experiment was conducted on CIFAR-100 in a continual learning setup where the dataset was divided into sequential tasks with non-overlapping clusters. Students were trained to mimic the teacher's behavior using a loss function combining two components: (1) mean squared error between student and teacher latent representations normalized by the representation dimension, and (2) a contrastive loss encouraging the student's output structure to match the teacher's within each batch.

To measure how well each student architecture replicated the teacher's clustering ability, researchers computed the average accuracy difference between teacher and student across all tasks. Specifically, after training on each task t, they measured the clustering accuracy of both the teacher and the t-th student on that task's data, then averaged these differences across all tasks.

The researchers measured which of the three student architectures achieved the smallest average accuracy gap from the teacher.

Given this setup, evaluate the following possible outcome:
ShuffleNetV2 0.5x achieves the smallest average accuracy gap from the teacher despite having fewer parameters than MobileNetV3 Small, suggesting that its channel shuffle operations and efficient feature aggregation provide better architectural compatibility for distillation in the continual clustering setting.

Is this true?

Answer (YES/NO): NO